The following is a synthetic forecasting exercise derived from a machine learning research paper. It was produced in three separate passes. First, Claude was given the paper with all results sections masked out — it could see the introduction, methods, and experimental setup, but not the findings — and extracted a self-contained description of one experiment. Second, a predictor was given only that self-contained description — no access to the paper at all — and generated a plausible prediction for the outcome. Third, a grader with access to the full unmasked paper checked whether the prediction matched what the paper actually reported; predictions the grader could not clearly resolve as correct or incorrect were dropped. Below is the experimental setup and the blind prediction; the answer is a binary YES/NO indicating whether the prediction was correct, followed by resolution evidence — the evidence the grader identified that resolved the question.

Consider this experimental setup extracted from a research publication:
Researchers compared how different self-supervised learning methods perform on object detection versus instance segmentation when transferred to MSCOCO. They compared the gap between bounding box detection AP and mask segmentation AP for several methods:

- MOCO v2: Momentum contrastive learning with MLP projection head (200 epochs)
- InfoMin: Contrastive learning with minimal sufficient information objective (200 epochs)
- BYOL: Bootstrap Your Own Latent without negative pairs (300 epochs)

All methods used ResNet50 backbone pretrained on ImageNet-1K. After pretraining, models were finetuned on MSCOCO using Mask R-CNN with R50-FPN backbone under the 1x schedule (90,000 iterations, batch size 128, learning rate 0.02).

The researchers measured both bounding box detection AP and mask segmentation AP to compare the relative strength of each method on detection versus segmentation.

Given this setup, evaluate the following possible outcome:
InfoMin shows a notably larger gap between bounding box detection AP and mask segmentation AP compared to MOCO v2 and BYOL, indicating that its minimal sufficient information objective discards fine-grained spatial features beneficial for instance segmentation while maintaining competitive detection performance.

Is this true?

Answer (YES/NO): NO